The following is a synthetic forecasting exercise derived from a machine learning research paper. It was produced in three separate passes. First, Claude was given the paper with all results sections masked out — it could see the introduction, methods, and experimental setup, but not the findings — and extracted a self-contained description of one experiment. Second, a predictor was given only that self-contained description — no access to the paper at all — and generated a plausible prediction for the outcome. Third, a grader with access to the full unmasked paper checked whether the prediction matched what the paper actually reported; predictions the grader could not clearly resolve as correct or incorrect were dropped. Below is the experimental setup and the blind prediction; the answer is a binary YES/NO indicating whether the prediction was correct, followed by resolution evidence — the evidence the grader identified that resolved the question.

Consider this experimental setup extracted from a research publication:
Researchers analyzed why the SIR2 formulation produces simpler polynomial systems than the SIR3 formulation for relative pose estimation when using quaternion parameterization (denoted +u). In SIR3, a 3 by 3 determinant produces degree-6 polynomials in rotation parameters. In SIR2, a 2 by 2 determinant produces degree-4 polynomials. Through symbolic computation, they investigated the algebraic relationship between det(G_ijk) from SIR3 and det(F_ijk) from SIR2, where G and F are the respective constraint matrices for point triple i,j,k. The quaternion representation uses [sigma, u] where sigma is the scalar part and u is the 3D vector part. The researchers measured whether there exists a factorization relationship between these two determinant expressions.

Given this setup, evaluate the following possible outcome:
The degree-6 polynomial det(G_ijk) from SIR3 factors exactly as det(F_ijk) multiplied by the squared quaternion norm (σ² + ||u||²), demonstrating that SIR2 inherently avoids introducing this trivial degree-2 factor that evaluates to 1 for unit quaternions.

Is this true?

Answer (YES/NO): YES